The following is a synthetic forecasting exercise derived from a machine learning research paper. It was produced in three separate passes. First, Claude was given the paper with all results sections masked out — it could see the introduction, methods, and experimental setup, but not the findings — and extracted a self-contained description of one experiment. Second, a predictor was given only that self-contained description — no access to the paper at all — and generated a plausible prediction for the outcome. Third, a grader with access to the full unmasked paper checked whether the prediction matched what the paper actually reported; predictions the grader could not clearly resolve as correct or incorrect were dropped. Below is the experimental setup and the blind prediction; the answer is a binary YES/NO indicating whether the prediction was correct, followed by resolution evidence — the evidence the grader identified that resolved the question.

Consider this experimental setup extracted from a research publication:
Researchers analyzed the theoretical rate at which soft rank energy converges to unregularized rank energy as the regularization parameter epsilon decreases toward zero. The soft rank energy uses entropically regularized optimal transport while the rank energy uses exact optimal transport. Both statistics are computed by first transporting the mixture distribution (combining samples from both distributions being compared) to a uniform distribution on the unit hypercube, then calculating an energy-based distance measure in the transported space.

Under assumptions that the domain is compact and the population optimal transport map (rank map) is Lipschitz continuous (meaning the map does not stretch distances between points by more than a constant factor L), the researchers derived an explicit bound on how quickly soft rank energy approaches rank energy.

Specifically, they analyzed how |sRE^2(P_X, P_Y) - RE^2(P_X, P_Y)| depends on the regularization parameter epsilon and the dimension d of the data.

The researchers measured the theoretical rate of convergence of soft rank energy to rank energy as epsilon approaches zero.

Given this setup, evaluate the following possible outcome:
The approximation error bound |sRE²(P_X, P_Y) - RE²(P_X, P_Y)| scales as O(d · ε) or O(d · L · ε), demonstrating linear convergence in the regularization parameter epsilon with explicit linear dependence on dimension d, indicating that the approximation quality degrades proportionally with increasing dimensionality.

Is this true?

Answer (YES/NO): NO